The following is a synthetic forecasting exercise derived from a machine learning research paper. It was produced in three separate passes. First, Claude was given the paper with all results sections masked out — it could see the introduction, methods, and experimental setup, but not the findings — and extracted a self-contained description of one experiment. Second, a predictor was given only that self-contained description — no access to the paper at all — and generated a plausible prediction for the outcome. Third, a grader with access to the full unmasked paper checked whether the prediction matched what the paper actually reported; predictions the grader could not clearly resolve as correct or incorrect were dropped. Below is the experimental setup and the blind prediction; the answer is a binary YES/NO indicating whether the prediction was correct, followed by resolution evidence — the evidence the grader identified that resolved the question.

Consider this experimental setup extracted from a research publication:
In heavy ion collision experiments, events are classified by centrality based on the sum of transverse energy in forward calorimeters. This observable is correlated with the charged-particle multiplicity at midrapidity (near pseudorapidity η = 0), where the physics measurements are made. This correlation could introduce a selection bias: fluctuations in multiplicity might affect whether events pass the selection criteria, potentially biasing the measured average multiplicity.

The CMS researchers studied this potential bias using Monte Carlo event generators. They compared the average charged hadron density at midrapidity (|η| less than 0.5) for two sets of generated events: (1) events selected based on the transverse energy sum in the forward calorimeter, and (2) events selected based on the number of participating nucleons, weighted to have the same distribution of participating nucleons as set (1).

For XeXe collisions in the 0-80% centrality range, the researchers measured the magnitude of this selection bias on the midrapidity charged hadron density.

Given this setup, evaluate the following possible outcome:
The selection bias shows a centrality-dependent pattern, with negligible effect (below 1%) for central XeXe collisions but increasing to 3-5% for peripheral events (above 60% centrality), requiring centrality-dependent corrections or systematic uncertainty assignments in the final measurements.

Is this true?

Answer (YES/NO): NO